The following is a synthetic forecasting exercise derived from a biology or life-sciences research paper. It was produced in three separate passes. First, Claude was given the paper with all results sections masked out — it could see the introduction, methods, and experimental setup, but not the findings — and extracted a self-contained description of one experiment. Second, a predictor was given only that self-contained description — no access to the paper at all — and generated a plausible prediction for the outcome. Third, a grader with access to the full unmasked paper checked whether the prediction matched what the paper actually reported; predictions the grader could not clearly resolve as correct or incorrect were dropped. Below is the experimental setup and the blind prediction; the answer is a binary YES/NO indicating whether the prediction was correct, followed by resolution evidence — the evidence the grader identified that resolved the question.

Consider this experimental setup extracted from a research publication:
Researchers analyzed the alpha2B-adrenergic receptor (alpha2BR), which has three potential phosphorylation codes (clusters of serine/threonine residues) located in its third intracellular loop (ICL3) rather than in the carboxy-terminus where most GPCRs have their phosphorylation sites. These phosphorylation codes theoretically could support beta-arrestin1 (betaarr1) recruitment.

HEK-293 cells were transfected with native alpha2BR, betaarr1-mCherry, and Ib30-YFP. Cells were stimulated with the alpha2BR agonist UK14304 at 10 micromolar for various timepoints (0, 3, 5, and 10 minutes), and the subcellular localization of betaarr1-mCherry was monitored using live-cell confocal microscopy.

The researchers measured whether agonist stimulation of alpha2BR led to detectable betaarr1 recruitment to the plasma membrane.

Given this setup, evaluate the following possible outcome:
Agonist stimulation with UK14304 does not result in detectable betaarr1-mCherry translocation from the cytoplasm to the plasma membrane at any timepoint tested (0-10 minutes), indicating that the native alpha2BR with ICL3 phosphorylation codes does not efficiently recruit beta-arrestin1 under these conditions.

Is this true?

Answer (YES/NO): YES